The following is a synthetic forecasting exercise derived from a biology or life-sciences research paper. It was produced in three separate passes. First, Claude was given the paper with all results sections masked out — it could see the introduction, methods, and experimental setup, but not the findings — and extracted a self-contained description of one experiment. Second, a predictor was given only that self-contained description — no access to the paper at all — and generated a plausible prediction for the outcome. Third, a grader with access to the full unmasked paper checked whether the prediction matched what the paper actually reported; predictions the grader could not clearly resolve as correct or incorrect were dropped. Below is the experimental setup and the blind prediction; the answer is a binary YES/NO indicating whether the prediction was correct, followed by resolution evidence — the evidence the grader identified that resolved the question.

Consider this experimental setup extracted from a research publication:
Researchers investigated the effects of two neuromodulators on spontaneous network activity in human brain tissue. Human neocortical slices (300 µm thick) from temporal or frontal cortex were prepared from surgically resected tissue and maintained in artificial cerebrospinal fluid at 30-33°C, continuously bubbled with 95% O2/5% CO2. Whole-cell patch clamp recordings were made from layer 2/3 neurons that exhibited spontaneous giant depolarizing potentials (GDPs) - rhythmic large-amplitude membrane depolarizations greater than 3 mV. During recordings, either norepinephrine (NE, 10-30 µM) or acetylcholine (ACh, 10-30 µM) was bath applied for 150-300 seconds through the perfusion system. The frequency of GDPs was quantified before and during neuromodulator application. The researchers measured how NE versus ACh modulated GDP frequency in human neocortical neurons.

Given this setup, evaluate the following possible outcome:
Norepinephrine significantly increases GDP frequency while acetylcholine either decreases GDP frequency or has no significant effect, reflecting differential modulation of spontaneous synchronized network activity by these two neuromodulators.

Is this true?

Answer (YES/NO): YES